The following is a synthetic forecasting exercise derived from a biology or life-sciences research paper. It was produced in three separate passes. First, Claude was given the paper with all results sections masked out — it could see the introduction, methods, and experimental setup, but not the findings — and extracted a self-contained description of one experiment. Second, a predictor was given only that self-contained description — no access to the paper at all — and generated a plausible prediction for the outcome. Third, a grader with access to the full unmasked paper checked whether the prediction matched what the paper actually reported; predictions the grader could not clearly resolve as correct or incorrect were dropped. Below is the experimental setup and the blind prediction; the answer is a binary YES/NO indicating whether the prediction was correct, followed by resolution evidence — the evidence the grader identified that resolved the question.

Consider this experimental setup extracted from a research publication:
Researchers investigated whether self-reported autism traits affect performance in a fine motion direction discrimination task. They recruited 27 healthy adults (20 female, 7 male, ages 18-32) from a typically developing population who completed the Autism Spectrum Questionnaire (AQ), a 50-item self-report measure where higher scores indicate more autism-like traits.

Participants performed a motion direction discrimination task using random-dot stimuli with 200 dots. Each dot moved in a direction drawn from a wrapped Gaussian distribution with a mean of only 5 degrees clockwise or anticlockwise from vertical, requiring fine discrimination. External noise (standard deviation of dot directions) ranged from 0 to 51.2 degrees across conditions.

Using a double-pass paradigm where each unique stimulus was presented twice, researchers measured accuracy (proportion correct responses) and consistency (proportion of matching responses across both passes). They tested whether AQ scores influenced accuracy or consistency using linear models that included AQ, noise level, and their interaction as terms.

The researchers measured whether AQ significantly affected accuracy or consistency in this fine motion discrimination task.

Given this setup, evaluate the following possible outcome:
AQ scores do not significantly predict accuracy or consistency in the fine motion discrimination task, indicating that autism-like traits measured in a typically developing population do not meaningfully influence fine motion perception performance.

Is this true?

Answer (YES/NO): YES